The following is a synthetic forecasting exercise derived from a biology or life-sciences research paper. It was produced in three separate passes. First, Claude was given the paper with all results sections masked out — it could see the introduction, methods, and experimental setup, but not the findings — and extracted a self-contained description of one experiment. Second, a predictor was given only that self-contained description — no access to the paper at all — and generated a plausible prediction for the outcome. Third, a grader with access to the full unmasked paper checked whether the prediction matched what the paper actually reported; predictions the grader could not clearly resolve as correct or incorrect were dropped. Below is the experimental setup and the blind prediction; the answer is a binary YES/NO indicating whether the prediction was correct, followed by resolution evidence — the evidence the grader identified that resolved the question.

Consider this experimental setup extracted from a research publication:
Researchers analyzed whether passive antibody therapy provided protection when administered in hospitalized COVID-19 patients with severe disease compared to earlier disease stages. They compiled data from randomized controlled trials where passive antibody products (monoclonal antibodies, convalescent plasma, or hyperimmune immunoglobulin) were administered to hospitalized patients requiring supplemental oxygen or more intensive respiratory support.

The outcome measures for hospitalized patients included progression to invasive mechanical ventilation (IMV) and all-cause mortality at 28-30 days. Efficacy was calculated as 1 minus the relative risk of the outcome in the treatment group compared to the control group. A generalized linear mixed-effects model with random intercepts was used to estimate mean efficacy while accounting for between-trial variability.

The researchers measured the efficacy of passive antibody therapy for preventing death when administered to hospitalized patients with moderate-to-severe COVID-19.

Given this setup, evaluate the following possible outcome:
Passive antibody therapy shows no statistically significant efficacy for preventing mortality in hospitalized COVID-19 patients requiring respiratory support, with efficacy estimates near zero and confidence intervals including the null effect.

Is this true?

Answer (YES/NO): YES